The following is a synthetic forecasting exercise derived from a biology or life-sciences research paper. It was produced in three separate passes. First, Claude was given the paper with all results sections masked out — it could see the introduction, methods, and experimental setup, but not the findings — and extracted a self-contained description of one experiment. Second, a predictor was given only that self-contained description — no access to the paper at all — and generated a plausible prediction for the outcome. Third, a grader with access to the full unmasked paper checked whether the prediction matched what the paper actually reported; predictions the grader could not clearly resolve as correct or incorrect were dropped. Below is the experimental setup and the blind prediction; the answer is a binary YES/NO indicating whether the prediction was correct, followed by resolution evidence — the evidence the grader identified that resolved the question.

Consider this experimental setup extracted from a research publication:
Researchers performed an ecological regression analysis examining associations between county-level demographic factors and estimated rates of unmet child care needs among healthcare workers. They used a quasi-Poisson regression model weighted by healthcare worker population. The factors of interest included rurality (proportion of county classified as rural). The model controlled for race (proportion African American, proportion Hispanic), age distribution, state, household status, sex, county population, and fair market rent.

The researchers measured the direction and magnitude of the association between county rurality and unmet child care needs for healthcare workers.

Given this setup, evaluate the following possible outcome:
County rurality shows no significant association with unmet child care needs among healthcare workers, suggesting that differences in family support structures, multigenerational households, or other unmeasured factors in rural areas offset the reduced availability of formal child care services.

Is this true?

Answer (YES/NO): NO